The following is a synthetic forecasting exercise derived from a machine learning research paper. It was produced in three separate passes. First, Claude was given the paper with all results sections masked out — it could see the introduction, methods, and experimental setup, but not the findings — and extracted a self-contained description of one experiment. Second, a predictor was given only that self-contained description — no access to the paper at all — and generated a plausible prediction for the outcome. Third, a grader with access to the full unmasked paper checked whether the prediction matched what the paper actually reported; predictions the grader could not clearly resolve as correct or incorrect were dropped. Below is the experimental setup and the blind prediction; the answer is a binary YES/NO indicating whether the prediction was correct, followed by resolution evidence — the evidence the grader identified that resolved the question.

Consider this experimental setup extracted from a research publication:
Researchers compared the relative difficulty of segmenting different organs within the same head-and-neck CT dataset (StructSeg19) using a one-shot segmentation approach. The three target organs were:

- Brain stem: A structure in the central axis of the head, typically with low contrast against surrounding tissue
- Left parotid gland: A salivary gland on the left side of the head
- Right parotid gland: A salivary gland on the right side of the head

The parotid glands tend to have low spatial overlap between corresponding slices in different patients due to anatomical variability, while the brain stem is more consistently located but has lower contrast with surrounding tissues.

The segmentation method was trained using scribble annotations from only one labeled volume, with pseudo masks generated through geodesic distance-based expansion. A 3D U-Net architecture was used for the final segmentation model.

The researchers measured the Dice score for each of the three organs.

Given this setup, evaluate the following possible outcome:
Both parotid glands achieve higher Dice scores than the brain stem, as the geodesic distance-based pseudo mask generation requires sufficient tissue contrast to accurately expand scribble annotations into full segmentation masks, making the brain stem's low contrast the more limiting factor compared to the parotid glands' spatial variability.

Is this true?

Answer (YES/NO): NO